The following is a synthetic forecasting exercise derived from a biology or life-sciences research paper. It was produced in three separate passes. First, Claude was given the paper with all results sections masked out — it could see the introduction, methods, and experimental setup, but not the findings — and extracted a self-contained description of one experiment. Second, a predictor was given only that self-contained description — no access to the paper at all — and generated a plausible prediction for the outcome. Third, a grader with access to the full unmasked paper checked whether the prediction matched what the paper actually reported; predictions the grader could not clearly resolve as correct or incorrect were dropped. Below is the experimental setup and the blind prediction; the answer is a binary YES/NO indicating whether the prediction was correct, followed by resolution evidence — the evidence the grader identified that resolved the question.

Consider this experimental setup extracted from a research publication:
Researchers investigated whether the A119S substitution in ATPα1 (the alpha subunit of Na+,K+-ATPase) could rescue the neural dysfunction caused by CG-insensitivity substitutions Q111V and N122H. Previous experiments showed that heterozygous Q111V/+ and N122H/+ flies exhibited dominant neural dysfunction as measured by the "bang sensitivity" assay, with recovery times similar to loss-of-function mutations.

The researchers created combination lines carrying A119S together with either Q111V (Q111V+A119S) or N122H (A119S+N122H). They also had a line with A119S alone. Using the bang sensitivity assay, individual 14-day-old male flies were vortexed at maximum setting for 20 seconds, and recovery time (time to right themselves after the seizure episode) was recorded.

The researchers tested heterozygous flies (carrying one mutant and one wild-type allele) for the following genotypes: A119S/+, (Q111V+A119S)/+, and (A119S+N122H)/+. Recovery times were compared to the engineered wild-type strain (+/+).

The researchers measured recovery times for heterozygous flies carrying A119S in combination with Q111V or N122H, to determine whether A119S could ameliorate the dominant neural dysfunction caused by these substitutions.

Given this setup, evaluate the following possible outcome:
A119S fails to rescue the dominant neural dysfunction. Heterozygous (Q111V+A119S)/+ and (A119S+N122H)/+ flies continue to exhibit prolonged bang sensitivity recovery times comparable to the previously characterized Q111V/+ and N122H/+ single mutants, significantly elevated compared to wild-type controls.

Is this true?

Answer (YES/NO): NO